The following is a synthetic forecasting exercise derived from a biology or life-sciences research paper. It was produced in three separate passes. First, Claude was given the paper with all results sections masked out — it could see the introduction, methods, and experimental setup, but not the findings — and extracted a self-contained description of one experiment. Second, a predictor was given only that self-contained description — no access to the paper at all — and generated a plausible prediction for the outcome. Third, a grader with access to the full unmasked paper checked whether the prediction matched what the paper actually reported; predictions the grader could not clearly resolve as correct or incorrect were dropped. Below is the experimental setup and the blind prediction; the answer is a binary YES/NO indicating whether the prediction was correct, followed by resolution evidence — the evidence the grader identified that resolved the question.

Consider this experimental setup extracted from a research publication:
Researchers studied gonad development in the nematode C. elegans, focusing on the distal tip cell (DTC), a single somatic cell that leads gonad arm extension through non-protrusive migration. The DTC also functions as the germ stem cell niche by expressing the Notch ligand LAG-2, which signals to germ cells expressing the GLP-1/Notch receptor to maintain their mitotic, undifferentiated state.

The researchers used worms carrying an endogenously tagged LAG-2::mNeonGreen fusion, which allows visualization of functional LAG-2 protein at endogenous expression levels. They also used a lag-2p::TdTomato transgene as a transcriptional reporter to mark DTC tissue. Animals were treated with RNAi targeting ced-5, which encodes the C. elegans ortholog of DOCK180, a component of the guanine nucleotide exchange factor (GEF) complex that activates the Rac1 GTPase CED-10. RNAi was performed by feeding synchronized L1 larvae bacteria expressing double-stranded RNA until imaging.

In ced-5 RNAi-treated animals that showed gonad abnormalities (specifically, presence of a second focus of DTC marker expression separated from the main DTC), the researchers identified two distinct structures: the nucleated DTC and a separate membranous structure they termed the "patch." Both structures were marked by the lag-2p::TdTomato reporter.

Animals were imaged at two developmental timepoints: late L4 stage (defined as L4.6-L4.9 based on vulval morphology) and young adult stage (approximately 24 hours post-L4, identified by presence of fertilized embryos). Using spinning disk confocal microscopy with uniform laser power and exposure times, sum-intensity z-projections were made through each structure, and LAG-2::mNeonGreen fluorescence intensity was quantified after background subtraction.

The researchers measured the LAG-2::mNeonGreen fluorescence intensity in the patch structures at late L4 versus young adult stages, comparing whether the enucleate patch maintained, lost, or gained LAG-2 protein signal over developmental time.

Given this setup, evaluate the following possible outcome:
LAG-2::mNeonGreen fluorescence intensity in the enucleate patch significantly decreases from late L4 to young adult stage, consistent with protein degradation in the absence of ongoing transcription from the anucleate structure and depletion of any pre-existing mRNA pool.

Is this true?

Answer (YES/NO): YES